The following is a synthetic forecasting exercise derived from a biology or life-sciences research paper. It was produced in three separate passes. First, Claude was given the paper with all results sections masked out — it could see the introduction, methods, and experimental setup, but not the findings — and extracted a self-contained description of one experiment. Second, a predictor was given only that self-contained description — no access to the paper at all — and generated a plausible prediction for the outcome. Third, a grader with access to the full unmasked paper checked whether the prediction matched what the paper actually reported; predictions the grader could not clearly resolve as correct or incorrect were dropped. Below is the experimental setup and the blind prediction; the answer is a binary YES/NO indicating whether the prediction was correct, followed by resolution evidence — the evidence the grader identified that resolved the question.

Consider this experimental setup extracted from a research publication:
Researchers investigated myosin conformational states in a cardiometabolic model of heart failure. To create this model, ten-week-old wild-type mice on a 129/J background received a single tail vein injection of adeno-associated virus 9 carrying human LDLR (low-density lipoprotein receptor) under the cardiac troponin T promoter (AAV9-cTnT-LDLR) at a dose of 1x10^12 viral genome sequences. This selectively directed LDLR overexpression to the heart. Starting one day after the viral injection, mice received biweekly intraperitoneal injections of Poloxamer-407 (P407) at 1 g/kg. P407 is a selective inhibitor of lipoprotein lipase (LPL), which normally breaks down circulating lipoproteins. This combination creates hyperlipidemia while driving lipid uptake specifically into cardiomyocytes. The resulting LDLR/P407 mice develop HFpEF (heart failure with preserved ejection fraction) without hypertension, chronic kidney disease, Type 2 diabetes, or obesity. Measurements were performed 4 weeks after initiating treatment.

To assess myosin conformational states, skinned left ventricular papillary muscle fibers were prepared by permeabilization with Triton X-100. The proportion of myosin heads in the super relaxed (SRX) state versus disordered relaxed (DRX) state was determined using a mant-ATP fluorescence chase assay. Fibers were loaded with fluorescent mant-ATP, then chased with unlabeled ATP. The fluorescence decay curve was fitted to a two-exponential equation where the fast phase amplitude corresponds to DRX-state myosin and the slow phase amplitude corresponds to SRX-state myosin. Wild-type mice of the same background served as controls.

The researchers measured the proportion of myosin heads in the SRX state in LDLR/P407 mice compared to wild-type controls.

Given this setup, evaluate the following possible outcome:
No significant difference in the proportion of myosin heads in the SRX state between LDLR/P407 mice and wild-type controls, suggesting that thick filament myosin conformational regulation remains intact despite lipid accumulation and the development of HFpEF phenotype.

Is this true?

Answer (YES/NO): NO